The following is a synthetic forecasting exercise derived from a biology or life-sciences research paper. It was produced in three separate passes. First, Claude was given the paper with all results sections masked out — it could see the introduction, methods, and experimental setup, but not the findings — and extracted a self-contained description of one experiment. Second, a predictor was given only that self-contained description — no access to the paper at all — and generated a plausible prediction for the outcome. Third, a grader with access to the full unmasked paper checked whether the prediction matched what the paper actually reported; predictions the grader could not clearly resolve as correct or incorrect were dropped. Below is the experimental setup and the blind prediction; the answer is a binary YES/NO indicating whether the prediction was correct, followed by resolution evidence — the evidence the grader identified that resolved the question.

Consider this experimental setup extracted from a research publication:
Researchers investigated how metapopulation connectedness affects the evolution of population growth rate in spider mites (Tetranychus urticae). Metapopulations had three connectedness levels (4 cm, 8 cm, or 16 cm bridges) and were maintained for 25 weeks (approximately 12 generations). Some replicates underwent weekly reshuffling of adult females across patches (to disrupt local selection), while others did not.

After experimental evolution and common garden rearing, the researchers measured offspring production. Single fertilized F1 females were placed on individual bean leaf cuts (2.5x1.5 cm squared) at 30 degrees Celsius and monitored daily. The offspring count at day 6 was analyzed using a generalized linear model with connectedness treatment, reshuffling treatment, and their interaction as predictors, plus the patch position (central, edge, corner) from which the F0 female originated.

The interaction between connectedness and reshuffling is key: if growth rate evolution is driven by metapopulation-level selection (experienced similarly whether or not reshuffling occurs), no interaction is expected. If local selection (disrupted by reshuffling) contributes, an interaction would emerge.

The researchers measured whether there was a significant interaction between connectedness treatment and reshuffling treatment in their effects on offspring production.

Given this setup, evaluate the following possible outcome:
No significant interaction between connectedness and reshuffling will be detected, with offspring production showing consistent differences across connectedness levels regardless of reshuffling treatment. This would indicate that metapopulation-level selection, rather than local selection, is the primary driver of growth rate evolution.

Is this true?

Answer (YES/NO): NO